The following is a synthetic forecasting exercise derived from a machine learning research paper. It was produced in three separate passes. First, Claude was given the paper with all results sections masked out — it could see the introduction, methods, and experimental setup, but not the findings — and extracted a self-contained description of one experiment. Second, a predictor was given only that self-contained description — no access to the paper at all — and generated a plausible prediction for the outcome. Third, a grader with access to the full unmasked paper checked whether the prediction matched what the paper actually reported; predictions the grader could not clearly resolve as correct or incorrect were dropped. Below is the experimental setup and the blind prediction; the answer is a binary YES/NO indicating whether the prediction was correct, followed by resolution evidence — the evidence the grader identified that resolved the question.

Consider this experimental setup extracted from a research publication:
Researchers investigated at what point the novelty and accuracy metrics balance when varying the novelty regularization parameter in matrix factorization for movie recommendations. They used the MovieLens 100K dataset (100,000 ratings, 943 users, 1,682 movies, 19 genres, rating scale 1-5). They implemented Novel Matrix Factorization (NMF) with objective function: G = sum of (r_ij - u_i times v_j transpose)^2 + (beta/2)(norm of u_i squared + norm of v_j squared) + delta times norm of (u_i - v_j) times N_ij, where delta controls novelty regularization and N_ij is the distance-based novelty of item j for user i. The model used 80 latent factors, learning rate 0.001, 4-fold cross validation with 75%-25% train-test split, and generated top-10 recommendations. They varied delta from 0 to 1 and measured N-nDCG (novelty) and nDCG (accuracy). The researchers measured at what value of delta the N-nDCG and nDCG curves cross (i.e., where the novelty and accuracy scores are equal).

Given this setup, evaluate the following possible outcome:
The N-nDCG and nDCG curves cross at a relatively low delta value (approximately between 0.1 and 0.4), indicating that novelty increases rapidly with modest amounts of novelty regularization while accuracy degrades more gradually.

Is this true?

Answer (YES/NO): YES